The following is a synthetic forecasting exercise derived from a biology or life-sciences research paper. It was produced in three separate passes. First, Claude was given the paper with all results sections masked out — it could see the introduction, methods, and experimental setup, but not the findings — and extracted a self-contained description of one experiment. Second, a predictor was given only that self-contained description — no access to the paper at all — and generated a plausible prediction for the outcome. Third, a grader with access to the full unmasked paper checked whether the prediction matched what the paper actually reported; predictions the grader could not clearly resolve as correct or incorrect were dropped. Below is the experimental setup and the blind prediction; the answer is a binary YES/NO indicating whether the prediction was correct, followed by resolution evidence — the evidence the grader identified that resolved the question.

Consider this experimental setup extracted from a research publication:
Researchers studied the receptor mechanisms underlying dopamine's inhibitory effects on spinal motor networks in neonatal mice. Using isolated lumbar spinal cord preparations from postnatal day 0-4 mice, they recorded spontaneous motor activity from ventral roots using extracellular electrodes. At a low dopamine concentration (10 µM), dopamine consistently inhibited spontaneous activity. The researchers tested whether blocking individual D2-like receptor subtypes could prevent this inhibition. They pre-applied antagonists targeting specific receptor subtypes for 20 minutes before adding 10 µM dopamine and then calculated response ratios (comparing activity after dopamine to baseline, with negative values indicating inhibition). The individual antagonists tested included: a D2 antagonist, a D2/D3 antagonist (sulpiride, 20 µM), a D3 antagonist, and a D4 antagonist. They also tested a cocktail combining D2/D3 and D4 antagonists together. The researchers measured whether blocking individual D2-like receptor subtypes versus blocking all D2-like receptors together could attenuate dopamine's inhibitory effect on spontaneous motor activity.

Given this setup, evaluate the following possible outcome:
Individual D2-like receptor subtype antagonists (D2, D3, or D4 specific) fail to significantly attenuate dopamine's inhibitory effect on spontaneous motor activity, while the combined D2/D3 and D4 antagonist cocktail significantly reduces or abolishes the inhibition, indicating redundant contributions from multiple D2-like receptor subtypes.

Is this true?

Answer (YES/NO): YES